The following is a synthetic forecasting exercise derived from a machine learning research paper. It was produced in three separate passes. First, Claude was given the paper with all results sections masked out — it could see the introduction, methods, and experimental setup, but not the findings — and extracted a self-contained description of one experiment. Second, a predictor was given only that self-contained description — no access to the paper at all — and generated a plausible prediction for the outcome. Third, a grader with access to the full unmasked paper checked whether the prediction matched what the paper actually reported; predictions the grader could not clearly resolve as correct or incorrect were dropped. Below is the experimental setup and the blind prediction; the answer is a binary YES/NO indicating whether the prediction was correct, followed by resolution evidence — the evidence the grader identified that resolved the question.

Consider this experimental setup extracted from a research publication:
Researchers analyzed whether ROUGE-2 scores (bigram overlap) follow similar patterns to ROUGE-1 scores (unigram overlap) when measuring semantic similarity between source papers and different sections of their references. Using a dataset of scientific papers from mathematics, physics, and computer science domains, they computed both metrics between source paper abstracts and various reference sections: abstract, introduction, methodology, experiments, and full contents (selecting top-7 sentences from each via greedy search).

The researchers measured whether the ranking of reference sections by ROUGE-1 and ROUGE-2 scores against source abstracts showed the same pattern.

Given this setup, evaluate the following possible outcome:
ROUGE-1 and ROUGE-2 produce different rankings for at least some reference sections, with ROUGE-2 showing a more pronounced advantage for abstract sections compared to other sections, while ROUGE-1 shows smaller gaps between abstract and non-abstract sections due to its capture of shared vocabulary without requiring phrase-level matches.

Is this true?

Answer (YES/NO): NO